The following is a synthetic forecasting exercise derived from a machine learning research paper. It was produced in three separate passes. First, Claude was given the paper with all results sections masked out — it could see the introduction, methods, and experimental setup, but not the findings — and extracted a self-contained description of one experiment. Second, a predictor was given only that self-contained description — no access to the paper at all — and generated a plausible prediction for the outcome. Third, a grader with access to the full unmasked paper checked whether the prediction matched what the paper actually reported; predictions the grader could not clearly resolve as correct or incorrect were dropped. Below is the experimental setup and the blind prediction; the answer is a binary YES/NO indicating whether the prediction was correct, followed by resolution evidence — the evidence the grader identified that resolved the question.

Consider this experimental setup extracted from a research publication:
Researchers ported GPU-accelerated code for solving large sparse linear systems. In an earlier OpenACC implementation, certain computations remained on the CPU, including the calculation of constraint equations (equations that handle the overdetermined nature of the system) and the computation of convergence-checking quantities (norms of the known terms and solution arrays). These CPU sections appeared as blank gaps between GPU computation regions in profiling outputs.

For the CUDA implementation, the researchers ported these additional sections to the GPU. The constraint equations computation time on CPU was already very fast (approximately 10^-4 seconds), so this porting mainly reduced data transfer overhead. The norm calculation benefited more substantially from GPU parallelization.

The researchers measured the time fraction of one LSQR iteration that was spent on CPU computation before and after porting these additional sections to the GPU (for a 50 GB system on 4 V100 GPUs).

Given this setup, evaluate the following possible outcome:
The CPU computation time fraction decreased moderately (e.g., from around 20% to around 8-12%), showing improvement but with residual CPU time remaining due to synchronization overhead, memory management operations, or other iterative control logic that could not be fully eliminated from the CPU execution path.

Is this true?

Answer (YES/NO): NO